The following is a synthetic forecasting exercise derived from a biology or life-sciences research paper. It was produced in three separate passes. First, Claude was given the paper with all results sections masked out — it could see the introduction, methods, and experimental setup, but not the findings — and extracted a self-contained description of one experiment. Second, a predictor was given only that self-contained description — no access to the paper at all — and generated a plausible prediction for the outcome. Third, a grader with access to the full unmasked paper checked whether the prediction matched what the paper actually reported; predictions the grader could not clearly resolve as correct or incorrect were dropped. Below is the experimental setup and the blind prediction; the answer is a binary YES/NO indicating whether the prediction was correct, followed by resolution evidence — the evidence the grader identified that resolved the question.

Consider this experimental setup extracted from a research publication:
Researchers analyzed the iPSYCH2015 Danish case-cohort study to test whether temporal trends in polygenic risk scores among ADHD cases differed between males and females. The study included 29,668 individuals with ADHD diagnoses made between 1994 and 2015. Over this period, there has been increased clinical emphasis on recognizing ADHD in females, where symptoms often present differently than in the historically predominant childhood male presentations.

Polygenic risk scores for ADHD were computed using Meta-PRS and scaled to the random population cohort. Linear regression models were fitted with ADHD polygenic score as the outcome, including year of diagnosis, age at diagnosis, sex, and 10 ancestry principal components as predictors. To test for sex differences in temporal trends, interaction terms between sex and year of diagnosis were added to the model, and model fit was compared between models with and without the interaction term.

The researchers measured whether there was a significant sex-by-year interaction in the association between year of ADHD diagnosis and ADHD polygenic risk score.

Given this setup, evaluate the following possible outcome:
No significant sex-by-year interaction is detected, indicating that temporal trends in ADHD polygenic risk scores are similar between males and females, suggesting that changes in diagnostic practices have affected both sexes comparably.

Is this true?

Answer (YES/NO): YES